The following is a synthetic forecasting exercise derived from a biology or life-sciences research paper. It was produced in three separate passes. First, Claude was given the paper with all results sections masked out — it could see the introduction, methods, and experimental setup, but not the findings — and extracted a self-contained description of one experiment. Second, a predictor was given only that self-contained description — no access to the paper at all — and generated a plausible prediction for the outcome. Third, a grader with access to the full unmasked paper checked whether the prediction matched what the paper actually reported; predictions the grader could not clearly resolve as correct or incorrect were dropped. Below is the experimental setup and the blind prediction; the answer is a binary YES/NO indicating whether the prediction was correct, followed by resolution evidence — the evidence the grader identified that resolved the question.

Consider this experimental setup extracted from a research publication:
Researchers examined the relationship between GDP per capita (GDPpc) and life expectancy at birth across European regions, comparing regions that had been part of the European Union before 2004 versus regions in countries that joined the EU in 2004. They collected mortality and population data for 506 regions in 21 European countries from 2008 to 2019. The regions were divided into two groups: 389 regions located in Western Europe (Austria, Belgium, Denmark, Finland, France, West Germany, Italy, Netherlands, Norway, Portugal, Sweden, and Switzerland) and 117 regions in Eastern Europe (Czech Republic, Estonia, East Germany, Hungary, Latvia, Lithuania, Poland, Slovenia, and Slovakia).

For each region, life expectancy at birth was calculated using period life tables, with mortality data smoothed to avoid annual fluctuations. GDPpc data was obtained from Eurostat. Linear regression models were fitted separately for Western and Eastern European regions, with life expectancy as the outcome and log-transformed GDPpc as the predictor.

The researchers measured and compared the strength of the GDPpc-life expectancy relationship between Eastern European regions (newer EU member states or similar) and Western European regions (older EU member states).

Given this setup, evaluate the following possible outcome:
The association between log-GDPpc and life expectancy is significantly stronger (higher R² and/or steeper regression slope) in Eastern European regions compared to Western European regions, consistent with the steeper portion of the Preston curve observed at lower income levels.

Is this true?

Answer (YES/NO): YES